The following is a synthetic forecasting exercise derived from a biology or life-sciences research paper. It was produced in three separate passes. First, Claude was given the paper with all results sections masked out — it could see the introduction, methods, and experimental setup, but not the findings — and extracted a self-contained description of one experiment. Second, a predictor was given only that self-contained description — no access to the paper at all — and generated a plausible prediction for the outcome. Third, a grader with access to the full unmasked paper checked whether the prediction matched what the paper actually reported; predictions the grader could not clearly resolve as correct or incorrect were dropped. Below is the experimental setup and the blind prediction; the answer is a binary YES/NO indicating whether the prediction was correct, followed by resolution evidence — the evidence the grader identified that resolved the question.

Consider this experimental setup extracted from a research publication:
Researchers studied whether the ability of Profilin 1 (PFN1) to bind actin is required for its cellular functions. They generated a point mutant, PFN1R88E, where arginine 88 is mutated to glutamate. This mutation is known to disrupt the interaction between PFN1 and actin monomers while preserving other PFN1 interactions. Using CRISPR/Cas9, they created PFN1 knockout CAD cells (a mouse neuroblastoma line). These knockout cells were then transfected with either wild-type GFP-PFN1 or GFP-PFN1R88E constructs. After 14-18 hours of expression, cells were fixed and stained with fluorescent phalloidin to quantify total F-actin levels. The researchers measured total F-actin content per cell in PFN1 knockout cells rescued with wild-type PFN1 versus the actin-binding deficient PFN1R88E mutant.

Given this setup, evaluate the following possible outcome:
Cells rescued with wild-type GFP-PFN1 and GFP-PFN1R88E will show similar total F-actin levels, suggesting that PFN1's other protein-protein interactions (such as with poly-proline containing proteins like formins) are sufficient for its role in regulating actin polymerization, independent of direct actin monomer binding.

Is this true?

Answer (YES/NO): NO